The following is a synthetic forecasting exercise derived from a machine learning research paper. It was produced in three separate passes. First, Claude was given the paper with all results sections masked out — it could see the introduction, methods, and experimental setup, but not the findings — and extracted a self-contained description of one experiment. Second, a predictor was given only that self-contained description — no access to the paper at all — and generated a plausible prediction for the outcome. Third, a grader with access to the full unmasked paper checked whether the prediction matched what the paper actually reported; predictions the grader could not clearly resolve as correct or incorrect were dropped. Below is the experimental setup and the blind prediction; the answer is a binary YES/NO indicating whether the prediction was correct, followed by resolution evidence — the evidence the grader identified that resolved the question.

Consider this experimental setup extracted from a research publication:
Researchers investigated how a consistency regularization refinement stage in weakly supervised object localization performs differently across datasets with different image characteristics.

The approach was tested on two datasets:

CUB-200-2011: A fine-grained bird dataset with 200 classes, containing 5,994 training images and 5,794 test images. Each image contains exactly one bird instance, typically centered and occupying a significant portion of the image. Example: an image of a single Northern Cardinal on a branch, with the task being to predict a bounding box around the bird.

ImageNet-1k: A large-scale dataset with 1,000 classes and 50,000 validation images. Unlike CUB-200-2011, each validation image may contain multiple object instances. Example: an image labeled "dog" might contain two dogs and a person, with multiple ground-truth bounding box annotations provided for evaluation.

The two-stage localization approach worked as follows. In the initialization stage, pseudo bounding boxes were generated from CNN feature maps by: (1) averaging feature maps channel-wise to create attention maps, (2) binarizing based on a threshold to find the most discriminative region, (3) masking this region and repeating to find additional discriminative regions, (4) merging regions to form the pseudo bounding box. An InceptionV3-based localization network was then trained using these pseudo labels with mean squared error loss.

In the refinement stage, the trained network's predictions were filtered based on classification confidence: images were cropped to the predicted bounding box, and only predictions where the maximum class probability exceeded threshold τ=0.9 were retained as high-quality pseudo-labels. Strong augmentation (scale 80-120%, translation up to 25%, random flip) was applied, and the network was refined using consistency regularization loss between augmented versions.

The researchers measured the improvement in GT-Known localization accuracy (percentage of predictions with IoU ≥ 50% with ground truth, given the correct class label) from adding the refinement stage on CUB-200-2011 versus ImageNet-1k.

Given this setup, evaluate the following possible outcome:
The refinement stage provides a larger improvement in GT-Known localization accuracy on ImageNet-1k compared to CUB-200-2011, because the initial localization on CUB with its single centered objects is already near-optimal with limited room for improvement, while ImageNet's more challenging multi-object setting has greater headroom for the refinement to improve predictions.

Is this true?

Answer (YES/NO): NO